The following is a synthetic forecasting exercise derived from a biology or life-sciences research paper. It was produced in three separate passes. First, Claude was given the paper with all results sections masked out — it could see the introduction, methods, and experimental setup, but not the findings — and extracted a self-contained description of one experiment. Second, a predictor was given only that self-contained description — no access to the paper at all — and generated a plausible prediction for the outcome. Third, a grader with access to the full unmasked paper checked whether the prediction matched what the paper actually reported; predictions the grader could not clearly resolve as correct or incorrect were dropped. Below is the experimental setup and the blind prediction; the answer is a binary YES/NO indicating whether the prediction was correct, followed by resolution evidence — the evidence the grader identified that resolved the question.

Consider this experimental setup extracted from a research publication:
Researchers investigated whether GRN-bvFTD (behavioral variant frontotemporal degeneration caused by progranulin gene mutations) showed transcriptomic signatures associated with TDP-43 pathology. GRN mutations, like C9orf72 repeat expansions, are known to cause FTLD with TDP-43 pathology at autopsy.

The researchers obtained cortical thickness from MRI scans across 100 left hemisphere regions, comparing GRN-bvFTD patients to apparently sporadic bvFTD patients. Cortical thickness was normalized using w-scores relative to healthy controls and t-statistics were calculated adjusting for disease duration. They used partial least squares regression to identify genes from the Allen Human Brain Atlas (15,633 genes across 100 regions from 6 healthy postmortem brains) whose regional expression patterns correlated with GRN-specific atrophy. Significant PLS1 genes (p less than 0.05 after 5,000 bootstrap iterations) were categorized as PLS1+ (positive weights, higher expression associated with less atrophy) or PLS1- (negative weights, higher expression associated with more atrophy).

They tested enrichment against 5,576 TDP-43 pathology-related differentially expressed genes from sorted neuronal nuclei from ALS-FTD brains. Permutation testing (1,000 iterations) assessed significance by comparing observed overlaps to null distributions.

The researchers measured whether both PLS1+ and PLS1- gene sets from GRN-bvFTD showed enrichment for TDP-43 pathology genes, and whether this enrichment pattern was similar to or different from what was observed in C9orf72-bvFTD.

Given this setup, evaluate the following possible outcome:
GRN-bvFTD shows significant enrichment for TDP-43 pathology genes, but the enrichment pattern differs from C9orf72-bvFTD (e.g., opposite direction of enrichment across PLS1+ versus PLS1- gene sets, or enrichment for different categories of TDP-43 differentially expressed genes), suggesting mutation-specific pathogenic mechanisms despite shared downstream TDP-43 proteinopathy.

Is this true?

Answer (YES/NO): NO